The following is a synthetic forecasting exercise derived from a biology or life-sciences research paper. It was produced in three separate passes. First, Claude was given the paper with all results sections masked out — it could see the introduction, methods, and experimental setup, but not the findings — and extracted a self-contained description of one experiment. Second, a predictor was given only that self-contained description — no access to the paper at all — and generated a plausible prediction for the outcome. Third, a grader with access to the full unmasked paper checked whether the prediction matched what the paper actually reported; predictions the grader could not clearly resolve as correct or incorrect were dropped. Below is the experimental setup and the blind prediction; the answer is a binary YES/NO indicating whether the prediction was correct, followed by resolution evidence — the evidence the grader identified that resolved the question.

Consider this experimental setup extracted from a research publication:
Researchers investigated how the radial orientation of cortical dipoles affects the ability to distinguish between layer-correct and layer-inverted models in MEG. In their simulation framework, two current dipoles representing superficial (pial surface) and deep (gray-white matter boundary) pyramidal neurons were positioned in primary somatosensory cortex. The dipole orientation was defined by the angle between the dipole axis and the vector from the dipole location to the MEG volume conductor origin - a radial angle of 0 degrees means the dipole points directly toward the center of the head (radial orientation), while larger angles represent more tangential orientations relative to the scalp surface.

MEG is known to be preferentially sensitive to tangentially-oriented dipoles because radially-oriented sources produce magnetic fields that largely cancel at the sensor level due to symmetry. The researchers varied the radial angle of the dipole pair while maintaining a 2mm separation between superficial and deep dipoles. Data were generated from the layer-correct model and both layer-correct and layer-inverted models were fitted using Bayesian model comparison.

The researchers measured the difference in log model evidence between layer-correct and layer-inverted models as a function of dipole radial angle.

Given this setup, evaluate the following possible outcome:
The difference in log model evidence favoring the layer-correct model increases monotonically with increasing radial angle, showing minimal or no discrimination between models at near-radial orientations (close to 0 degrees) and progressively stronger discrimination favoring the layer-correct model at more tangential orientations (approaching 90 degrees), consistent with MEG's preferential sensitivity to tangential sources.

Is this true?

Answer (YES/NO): YES